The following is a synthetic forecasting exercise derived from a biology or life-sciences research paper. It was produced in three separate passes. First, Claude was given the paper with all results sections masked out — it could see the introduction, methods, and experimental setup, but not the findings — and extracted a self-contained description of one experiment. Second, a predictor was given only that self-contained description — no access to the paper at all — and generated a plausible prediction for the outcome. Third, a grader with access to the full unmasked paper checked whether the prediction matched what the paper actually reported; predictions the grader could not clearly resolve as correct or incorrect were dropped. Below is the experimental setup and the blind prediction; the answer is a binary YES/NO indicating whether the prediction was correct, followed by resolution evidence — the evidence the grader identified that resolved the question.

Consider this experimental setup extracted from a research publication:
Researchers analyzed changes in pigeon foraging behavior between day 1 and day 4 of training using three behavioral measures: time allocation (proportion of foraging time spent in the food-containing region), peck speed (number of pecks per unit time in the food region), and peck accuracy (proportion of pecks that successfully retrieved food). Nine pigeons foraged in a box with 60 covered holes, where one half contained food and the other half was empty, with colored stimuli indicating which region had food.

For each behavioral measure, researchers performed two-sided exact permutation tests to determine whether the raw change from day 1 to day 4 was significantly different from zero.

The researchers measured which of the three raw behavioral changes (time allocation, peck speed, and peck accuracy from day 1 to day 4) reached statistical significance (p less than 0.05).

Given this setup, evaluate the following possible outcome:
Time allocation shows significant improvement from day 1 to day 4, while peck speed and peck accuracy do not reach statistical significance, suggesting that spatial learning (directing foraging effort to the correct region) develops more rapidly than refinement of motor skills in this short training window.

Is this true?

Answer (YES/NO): NO